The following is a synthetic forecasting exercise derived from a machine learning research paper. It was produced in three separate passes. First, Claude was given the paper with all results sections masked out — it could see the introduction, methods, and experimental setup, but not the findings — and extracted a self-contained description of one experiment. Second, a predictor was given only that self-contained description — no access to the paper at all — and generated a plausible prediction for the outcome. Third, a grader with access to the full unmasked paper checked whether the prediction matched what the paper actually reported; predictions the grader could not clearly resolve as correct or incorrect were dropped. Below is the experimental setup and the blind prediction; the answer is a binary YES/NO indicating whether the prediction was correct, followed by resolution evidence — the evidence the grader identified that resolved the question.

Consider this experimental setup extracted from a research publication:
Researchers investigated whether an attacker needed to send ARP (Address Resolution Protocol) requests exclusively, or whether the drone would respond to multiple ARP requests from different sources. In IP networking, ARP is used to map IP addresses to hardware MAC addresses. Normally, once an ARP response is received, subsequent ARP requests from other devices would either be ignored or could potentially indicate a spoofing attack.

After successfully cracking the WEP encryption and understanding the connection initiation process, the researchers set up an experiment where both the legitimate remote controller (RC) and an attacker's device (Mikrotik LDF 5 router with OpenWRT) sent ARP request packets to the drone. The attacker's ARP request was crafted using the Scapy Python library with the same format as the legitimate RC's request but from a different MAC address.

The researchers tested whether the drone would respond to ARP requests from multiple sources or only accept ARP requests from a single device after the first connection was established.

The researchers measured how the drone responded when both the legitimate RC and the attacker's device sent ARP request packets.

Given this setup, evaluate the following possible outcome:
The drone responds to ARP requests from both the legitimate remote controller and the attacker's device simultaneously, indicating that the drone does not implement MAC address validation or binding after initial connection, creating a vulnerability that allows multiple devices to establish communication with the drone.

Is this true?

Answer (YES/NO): YES